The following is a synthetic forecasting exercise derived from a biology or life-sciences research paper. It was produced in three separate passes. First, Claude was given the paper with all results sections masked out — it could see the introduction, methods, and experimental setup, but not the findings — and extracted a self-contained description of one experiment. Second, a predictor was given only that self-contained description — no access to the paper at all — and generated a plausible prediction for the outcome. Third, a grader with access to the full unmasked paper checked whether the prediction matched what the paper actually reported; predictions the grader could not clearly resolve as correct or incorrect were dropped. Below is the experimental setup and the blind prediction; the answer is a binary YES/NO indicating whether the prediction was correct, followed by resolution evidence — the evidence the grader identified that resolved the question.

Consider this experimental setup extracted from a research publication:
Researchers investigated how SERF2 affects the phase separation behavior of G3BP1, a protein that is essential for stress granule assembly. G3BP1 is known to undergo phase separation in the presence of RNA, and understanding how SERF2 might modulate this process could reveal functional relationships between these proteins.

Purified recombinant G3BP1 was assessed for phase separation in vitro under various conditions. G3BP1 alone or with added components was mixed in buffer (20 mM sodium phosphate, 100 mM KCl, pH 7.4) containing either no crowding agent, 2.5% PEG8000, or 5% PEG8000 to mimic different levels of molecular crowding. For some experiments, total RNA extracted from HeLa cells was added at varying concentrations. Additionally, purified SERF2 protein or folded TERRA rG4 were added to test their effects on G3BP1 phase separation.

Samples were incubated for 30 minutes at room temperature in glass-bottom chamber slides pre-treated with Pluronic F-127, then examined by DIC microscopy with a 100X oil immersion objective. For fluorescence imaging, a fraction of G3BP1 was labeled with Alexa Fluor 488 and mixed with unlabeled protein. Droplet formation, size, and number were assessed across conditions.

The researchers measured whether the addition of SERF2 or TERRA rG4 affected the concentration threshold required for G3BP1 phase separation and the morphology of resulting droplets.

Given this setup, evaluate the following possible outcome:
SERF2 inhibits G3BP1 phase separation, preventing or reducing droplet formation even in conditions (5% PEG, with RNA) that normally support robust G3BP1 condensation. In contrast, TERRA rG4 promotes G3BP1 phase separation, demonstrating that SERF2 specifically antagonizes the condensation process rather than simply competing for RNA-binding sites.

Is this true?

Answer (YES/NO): NO